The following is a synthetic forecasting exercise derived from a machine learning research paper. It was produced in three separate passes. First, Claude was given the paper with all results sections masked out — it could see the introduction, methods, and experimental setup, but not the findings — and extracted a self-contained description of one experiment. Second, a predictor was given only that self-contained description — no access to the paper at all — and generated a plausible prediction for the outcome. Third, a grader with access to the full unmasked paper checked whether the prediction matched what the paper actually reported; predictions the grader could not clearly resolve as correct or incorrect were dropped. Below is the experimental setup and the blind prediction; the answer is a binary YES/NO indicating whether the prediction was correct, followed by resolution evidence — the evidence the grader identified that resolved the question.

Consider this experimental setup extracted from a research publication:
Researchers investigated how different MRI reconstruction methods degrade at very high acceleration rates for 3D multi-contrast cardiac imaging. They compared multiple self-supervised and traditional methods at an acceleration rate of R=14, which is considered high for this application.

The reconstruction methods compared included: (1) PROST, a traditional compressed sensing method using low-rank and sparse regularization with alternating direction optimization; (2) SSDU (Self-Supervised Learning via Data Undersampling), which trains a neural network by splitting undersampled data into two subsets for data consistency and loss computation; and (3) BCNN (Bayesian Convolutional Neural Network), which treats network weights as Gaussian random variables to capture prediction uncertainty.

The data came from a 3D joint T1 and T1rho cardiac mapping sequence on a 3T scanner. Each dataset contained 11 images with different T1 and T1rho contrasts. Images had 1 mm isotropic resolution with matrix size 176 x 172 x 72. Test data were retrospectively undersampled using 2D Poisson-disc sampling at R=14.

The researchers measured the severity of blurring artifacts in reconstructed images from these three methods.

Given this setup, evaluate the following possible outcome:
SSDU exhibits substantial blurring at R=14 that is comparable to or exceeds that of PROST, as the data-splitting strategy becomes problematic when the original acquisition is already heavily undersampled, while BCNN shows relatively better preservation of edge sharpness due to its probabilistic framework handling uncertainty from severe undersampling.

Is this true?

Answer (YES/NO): NO